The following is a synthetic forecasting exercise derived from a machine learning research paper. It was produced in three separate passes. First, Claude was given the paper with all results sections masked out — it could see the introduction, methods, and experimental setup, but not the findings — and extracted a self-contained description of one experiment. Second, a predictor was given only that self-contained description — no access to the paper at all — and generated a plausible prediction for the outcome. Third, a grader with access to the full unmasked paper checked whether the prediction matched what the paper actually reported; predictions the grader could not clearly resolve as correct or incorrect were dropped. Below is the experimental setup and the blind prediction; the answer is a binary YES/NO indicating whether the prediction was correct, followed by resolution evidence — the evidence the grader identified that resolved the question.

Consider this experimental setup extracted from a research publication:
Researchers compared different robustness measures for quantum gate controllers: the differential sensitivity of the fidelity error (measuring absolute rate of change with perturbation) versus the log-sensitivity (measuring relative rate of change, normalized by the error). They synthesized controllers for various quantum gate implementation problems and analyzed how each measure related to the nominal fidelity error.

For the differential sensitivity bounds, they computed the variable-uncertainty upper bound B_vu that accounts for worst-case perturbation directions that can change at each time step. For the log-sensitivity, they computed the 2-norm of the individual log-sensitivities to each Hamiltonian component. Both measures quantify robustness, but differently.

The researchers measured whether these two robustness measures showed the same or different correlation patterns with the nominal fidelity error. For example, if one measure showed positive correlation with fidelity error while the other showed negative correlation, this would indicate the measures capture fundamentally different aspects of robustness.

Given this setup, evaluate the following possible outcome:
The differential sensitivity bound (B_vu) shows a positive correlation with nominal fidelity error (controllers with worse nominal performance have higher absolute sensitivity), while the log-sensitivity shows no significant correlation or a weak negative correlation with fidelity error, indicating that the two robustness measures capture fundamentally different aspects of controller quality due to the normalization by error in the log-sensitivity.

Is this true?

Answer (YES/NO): NO